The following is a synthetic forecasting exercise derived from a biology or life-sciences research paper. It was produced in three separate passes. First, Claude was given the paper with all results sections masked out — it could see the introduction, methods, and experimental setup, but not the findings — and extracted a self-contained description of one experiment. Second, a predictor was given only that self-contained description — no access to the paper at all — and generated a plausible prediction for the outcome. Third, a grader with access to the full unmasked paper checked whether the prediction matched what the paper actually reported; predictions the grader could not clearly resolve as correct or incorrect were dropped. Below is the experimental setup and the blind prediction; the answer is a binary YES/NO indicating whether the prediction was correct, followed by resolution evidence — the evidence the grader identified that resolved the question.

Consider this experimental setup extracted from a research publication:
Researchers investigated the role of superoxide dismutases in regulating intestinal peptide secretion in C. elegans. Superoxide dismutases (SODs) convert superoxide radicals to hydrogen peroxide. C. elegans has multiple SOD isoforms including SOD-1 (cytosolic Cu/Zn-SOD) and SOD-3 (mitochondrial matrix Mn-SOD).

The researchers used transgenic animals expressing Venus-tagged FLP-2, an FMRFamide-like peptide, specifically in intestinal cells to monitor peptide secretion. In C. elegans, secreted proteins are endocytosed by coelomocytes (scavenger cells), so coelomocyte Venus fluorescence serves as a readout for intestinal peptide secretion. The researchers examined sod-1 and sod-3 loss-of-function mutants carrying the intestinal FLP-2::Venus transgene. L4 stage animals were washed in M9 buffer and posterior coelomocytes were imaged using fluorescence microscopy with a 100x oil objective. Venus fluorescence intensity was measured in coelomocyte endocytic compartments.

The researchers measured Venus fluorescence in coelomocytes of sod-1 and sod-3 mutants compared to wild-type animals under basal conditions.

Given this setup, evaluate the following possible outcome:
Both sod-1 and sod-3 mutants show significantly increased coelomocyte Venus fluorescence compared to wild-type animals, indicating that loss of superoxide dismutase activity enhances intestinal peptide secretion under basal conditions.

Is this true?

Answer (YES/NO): NO